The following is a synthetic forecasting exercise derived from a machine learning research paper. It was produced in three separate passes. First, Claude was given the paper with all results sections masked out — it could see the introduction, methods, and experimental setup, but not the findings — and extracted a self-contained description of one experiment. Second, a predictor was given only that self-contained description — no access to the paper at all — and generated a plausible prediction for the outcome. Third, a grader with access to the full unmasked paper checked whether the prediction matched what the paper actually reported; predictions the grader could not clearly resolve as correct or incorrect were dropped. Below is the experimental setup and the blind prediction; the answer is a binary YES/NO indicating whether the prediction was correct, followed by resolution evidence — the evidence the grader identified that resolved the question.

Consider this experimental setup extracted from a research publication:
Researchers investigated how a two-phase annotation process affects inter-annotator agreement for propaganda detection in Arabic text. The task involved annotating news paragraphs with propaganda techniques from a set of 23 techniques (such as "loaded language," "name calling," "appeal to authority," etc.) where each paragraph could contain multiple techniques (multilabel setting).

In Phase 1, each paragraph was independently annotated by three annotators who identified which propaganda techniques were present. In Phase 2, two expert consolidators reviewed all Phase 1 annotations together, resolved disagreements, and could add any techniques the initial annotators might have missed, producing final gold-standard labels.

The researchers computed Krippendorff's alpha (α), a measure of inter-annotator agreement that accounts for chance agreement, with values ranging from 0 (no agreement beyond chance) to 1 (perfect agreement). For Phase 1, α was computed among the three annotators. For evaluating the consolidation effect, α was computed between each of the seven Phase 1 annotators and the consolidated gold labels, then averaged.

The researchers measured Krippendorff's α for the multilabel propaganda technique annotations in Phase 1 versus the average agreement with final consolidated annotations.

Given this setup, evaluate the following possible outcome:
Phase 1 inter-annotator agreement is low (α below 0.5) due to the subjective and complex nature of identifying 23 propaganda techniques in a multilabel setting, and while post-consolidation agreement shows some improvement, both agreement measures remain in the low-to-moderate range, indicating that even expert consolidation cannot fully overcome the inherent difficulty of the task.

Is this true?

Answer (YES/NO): YES